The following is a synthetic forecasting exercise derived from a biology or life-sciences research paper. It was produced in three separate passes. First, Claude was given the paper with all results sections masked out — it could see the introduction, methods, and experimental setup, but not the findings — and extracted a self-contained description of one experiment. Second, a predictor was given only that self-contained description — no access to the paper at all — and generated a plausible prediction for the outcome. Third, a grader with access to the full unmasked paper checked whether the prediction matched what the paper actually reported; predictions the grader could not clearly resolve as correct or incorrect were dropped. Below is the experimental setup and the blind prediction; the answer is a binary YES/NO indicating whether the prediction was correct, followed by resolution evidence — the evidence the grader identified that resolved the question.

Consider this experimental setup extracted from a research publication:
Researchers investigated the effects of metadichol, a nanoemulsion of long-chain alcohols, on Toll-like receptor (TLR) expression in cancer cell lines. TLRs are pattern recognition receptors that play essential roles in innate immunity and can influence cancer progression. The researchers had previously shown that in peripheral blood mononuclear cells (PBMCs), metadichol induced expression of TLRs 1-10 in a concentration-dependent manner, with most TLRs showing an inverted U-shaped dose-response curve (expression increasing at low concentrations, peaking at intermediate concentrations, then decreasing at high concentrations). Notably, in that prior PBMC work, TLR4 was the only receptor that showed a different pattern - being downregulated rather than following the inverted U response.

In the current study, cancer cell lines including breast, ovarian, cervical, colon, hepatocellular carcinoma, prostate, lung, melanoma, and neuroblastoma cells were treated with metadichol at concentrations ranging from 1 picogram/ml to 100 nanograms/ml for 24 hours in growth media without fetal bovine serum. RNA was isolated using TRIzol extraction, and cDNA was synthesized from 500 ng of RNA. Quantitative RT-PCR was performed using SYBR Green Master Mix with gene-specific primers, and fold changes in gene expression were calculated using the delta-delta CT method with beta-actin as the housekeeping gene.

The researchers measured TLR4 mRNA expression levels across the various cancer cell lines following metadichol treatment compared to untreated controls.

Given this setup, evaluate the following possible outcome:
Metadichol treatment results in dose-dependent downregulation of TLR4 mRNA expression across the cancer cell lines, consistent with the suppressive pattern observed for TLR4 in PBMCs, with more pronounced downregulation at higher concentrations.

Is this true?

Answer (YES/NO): NO